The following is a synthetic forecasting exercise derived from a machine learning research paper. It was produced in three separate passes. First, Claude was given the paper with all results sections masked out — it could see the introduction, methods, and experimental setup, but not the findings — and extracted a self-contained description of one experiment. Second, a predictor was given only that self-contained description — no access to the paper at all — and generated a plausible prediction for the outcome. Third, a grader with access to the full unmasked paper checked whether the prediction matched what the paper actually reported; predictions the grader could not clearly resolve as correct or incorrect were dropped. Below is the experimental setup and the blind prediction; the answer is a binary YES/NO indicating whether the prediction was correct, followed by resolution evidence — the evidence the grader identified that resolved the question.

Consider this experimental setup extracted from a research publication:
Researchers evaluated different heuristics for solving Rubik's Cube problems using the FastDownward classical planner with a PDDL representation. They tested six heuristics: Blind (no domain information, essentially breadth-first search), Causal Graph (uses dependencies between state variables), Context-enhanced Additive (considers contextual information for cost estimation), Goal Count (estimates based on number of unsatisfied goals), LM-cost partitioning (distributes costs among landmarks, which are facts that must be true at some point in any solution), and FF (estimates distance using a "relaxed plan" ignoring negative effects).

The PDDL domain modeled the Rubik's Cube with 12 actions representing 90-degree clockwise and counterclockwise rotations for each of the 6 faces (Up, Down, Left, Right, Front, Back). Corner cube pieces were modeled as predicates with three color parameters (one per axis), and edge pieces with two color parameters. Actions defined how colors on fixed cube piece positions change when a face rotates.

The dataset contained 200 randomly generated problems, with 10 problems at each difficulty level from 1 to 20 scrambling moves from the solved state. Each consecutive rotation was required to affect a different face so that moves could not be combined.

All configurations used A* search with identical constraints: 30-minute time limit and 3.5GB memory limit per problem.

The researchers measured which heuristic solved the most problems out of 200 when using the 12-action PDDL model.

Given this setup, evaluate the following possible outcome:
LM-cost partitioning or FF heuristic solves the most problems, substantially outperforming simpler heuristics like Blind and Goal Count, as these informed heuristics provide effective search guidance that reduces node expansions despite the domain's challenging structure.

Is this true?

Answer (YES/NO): YES